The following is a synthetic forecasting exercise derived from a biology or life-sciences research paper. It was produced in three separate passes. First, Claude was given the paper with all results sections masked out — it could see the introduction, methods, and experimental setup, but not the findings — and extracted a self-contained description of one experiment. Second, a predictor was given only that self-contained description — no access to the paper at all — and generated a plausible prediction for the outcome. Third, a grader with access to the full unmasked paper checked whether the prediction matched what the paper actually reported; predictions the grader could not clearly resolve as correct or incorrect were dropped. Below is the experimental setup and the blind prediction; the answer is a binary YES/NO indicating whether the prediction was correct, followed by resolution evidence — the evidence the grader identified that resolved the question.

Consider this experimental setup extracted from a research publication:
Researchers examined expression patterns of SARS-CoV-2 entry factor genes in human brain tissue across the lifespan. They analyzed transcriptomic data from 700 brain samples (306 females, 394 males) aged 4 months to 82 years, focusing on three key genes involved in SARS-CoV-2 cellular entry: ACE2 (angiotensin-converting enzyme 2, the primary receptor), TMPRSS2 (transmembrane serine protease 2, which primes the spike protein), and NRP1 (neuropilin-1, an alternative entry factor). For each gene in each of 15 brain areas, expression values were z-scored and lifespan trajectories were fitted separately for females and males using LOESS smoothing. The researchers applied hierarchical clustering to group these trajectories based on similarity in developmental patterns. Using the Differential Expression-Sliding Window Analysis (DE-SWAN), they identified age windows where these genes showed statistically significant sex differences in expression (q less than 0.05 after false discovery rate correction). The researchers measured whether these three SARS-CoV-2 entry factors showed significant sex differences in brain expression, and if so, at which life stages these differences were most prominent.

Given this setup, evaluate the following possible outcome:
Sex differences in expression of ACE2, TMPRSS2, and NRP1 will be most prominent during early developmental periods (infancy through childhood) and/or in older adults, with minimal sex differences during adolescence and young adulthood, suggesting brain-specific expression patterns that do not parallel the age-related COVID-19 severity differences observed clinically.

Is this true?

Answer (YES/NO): YES